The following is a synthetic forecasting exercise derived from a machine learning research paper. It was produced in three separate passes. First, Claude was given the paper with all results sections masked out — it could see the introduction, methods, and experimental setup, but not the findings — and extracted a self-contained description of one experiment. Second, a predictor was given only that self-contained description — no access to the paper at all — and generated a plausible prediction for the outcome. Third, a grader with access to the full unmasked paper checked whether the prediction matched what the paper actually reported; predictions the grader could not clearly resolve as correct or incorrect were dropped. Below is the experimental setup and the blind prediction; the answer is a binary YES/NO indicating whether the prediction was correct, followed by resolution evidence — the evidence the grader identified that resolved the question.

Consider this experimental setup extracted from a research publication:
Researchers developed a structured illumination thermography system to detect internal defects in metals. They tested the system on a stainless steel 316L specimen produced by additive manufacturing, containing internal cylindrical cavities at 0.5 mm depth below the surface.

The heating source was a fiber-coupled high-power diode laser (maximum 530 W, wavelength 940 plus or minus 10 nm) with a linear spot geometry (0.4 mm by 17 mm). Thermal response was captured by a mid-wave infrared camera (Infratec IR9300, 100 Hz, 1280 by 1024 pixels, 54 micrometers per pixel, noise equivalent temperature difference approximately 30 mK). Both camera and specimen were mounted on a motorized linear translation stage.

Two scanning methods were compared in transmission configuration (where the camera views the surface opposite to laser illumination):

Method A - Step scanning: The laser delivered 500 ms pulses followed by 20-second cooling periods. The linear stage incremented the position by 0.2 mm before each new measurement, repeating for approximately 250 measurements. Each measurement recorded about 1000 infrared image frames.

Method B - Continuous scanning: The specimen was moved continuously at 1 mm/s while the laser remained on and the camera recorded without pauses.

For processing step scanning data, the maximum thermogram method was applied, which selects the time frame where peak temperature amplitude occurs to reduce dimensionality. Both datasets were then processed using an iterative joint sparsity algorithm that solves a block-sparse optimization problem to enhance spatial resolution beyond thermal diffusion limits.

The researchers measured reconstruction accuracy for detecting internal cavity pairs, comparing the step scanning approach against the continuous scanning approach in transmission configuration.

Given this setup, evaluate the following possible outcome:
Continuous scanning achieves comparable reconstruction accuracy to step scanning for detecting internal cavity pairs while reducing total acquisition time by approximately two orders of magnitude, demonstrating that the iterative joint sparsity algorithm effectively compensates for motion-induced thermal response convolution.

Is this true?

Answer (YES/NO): NO